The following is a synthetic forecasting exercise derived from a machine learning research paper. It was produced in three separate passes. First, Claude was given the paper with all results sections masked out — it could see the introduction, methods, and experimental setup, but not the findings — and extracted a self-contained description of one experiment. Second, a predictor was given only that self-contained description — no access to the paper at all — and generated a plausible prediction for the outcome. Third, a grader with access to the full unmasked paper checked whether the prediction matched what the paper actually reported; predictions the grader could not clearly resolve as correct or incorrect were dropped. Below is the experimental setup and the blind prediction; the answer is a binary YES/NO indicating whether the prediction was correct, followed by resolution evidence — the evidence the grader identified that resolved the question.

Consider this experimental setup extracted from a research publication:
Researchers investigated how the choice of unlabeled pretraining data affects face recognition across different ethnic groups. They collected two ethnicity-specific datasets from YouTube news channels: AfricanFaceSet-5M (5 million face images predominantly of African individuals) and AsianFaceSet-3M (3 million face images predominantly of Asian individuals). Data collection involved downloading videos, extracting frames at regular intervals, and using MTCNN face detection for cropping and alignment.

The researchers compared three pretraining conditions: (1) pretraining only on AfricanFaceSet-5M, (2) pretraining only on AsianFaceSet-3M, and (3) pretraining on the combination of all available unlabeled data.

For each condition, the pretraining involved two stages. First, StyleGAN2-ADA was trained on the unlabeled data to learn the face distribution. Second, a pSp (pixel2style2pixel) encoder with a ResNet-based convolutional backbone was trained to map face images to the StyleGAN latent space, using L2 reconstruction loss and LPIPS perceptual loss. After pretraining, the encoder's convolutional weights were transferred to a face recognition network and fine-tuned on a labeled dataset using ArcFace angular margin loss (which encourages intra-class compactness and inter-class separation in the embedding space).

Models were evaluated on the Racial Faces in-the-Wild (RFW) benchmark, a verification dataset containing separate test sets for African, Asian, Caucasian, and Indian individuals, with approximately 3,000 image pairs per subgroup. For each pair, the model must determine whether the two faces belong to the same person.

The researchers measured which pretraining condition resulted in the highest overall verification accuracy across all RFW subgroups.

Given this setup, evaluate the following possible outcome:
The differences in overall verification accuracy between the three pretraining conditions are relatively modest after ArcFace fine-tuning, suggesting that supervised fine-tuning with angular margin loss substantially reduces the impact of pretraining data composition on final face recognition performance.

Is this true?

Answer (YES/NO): NO